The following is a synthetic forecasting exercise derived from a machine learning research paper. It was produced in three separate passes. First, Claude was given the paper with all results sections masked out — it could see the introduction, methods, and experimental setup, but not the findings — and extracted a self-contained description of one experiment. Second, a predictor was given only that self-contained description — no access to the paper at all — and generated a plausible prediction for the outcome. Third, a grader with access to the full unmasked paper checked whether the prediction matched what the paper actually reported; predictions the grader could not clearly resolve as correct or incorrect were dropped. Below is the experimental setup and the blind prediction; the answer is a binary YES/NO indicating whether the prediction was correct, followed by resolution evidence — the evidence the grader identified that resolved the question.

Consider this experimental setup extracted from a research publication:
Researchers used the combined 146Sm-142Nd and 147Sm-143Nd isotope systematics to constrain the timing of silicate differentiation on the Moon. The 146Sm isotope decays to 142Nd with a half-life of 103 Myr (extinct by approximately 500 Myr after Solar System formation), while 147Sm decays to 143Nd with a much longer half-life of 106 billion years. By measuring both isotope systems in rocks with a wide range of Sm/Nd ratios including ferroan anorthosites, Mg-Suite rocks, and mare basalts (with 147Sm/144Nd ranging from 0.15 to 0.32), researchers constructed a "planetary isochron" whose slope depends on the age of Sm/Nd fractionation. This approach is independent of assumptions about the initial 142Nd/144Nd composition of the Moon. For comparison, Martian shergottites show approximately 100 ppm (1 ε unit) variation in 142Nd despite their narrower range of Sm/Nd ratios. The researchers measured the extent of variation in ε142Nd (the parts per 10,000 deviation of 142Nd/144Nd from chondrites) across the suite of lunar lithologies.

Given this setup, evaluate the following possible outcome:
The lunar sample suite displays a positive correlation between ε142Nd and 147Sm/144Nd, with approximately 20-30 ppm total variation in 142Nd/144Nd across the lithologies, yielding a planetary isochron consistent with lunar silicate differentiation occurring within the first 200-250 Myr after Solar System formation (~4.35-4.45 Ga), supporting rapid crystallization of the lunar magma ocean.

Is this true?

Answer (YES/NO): NO